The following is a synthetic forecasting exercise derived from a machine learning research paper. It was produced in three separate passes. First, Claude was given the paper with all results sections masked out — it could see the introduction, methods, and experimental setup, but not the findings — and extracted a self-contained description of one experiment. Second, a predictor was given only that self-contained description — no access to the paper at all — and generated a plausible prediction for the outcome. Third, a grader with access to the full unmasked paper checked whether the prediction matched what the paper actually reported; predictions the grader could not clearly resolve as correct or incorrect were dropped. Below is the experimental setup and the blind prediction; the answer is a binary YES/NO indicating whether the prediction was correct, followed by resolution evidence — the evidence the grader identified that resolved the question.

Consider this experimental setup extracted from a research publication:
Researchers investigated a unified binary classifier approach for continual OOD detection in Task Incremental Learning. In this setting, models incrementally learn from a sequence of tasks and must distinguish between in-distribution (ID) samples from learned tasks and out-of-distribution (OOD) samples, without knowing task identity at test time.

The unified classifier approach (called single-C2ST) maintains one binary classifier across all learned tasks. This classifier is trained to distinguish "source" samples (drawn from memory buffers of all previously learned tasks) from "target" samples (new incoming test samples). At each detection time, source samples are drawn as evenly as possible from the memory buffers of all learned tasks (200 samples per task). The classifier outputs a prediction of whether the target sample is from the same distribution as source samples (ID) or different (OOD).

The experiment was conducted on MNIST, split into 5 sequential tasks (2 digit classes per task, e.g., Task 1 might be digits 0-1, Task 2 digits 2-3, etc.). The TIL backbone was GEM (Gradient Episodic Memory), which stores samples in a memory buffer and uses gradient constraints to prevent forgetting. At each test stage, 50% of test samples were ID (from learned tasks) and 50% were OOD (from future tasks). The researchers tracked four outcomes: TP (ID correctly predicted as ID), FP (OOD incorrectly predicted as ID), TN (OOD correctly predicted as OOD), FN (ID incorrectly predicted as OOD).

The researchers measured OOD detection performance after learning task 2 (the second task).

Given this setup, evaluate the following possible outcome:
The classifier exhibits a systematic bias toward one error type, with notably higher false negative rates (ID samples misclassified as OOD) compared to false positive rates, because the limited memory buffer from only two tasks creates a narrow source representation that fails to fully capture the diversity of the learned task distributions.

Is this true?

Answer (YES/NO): YES